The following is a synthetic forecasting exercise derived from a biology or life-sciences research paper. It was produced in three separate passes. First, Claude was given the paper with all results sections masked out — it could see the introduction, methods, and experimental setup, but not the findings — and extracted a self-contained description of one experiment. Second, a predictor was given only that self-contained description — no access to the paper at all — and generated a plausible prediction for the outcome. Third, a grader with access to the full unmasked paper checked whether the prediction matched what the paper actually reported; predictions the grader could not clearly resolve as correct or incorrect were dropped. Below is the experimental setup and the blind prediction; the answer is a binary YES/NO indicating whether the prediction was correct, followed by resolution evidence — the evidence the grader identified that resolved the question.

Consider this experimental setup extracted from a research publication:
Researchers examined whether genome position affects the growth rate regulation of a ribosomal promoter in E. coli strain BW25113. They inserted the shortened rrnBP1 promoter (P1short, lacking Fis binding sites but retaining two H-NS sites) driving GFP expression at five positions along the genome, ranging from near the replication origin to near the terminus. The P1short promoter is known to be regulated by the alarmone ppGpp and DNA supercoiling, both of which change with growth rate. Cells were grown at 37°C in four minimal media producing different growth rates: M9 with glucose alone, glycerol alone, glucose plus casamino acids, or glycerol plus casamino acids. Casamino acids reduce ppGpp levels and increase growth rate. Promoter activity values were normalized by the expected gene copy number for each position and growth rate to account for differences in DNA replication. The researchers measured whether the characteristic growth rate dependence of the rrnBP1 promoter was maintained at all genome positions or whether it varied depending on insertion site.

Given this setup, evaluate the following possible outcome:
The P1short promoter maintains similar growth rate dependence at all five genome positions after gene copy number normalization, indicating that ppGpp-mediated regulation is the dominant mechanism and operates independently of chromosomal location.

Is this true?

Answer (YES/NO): NO